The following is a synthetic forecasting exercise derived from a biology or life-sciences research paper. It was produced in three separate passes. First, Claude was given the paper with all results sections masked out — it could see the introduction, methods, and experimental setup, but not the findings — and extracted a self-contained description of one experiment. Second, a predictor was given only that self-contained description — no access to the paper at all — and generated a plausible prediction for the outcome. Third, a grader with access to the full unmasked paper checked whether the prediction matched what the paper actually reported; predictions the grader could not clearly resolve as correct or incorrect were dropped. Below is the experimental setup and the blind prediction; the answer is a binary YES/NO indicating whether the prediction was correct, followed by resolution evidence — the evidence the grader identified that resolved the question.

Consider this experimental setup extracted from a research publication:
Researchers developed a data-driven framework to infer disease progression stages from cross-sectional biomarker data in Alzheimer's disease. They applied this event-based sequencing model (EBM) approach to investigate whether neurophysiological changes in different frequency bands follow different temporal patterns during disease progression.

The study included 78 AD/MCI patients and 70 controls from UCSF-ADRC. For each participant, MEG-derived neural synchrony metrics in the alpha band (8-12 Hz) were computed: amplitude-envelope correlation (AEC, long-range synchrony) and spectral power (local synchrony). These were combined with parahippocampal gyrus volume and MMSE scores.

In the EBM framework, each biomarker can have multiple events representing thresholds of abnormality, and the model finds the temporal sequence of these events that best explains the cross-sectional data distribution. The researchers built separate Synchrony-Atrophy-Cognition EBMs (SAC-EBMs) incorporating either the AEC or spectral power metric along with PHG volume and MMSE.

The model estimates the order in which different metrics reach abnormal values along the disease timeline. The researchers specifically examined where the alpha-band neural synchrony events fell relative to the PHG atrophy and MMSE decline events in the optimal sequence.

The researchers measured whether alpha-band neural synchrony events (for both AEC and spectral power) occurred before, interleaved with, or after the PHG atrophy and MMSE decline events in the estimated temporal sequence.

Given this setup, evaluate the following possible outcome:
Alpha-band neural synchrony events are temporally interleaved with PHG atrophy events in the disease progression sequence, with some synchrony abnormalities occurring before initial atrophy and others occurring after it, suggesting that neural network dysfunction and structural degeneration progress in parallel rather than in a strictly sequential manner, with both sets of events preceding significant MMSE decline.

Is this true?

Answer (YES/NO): NO